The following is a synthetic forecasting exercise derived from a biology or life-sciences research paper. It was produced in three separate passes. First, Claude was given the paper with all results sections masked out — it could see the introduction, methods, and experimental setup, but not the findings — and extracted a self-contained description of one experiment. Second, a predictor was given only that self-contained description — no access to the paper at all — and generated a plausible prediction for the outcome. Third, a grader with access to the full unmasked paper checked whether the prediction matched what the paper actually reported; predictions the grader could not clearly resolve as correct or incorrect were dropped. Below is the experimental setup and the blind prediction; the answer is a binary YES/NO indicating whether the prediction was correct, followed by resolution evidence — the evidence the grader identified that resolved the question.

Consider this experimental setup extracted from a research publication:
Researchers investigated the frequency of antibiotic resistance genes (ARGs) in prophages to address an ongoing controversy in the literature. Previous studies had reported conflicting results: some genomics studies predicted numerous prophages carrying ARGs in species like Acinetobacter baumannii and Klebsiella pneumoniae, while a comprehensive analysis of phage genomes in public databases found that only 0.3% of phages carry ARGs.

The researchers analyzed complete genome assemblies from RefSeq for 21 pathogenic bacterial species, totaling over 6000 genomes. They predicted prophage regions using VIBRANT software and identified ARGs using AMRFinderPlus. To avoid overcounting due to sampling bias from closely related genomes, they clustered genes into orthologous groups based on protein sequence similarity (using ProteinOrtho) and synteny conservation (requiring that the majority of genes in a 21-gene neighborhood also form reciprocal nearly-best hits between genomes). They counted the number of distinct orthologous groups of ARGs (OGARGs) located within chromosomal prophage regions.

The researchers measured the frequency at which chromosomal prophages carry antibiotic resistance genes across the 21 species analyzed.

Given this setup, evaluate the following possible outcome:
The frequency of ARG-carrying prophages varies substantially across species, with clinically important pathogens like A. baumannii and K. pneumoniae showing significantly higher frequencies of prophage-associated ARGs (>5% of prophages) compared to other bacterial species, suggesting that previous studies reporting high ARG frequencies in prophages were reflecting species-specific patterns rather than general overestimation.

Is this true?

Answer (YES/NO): NO